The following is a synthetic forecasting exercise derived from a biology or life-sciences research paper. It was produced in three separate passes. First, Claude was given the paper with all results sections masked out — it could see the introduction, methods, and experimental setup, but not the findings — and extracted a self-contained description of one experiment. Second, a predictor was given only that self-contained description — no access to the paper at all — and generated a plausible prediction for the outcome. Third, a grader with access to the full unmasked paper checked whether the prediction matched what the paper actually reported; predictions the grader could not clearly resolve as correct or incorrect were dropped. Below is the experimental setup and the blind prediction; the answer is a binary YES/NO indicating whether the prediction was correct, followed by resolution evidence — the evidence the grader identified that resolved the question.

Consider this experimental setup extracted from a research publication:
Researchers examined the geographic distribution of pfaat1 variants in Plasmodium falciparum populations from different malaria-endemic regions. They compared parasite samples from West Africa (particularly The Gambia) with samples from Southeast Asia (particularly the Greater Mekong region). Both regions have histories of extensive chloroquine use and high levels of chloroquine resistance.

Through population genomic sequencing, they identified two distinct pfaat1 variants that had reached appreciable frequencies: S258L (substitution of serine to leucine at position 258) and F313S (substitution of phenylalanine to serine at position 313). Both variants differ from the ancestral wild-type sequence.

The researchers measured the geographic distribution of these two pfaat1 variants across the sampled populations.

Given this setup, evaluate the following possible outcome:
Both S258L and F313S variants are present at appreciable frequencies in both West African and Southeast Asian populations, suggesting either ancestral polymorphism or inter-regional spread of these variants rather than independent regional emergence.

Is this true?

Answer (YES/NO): NO